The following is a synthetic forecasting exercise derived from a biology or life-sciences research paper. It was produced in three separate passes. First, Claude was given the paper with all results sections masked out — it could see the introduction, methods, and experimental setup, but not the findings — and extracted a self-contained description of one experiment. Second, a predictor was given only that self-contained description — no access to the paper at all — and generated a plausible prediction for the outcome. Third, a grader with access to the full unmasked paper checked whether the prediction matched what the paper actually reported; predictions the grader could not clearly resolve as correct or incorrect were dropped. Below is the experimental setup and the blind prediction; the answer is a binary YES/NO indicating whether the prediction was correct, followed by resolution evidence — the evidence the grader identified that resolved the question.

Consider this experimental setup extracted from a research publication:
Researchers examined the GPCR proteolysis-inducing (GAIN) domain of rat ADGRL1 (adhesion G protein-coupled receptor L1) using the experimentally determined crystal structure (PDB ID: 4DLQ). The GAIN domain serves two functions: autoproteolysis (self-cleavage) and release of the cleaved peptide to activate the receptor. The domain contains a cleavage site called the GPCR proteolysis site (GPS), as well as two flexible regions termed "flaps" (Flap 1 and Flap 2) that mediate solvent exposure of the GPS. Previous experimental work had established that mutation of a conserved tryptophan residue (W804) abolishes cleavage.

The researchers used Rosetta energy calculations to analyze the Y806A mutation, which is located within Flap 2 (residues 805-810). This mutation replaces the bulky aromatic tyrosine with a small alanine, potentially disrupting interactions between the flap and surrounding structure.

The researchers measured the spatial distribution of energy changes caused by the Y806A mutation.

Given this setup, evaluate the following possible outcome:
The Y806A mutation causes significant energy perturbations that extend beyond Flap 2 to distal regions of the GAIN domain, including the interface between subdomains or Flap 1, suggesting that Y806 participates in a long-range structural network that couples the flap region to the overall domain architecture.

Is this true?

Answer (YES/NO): YES